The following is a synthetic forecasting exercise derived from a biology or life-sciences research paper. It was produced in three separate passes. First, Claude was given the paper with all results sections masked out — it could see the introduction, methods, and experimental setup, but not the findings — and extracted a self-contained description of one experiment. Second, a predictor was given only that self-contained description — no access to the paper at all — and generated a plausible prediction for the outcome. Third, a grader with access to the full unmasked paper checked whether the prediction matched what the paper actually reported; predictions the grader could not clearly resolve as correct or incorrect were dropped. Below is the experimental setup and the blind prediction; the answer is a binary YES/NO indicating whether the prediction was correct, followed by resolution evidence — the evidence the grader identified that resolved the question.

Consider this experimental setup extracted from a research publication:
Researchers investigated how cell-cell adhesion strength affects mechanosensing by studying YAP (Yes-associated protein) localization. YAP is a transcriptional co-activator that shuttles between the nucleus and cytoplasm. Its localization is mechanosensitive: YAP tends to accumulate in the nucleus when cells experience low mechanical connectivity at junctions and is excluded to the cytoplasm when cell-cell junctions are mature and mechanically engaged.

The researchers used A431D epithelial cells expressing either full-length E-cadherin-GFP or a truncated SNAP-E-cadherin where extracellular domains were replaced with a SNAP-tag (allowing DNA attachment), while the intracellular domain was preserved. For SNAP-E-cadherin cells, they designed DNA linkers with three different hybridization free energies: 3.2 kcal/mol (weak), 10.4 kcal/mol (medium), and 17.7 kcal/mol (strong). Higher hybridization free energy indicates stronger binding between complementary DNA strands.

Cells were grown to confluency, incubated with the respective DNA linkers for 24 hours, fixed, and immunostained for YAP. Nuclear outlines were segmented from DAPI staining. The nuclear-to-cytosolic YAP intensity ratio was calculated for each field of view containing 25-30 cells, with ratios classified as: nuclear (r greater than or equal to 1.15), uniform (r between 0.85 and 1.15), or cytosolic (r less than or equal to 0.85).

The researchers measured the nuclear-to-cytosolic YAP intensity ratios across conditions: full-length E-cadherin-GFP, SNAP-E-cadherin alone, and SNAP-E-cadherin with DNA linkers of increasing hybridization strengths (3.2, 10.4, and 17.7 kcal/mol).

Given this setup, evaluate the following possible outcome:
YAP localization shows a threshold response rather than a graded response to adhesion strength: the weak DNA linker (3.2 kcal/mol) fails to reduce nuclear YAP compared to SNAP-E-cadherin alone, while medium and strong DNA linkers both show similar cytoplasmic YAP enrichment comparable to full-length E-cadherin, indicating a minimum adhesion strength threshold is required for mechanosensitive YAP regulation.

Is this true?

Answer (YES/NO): NO